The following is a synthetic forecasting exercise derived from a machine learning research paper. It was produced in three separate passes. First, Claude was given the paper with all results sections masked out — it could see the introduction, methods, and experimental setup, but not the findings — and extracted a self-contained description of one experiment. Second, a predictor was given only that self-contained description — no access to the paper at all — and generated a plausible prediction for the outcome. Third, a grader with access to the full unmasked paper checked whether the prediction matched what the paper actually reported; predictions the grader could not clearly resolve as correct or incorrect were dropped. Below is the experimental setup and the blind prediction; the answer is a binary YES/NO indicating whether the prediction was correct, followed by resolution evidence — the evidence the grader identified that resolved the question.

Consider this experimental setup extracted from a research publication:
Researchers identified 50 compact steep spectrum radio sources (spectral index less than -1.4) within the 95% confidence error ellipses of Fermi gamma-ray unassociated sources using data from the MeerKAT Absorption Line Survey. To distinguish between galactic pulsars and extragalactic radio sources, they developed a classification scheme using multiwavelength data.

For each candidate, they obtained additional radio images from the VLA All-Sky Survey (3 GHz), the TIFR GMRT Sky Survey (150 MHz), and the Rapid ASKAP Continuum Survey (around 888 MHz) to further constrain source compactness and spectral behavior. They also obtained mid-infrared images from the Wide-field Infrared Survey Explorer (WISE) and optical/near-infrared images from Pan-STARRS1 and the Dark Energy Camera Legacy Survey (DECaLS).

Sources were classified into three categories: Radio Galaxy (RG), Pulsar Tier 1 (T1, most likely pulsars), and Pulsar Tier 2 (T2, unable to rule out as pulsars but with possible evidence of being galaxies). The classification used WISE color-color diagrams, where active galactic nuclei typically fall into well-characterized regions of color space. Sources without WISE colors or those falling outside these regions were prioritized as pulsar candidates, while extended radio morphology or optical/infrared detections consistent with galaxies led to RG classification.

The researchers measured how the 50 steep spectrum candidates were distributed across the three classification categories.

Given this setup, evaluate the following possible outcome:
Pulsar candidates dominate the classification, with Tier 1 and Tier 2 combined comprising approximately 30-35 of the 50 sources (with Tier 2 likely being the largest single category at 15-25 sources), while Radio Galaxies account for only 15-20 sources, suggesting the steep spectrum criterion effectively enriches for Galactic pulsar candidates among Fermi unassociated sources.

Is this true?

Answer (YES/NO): NO